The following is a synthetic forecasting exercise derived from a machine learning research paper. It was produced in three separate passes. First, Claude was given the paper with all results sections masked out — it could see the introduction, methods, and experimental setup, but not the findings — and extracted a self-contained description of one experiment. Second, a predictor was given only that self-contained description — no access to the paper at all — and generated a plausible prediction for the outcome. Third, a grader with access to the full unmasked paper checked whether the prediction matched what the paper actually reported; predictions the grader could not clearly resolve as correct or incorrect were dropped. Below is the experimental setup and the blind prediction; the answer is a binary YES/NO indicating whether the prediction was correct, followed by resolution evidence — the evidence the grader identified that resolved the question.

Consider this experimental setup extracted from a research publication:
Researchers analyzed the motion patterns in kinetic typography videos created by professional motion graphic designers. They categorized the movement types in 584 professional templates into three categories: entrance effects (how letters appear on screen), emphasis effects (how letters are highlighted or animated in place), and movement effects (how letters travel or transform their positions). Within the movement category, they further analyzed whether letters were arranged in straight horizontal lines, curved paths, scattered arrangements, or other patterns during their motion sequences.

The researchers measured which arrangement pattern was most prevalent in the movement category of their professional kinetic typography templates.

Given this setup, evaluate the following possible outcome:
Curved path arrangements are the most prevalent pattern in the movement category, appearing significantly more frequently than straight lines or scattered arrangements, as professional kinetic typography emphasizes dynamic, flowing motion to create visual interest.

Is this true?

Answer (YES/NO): NO